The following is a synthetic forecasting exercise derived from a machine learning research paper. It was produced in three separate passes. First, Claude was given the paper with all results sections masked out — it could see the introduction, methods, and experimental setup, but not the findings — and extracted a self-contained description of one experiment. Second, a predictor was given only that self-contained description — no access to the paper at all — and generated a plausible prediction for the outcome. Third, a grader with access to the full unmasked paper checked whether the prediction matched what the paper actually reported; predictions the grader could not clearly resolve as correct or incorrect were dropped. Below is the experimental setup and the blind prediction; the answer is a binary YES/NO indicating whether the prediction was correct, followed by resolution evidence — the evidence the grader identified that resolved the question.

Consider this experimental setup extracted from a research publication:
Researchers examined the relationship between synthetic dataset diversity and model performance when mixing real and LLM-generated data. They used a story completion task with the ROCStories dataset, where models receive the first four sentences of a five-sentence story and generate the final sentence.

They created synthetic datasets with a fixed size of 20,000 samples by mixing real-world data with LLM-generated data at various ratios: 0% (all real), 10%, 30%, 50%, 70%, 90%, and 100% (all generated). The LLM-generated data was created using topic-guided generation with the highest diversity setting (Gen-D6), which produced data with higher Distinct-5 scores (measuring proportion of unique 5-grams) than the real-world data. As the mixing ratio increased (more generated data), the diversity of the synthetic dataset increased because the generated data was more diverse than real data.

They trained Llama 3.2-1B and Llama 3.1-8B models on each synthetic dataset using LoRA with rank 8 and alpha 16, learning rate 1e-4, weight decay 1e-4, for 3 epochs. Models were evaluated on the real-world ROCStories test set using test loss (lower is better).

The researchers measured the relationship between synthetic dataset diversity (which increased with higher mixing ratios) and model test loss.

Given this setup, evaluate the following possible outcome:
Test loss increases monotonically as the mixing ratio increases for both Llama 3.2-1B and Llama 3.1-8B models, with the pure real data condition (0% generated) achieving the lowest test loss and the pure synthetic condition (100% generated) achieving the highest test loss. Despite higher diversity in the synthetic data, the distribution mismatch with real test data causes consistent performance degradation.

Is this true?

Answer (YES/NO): YES